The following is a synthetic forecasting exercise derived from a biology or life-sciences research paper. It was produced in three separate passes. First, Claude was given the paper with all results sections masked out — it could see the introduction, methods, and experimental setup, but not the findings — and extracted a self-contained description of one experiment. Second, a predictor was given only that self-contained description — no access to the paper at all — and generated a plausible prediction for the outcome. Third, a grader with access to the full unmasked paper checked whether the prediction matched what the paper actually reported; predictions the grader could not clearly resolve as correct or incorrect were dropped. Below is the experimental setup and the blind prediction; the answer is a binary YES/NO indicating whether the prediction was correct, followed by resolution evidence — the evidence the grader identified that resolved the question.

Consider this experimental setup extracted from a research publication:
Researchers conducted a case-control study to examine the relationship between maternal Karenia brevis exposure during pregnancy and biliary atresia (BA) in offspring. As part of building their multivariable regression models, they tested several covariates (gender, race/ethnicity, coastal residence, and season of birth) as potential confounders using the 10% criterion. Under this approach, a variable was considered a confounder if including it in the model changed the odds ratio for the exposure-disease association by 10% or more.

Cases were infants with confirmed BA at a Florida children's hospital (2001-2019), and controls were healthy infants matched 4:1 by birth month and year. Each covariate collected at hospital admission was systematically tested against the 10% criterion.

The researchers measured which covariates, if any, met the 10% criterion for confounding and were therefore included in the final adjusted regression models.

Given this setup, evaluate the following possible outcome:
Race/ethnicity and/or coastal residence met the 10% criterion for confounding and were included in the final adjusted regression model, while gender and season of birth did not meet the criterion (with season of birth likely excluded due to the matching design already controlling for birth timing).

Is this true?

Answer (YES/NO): NO